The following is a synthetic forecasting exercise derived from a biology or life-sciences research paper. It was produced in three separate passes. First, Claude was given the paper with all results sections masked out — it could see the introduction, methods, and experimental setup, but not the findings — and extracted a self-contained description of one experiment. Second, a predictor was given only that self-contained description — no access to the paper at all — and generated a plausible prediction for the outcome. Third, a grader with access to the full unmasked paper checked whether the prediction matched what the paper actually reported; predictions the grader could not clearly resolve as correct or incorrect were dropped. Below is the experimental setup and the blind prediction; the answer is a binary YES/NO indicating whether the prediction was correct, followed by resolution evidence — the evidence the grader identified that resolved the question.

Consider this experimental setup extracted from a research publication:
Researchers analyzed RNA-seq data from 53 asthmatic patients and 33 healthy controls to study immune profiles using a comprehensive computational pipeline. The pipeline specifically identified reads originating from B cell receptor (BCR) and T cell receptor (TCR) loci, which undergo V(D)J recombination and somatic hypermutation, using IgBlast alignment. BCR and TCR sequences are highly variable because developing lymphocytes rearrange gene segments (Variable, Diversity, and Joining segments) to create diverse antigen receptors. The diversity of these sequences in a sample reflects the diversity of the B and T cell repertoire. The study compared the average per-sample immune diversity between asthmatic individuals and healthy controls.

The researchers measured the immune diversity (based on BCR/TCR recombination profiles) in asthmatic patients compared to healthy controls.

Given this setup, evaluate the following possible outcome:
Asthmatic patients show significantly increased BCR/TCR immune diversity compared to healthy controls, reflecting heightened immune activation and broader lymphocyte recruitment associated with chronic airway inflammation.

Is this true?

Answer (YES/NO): NO